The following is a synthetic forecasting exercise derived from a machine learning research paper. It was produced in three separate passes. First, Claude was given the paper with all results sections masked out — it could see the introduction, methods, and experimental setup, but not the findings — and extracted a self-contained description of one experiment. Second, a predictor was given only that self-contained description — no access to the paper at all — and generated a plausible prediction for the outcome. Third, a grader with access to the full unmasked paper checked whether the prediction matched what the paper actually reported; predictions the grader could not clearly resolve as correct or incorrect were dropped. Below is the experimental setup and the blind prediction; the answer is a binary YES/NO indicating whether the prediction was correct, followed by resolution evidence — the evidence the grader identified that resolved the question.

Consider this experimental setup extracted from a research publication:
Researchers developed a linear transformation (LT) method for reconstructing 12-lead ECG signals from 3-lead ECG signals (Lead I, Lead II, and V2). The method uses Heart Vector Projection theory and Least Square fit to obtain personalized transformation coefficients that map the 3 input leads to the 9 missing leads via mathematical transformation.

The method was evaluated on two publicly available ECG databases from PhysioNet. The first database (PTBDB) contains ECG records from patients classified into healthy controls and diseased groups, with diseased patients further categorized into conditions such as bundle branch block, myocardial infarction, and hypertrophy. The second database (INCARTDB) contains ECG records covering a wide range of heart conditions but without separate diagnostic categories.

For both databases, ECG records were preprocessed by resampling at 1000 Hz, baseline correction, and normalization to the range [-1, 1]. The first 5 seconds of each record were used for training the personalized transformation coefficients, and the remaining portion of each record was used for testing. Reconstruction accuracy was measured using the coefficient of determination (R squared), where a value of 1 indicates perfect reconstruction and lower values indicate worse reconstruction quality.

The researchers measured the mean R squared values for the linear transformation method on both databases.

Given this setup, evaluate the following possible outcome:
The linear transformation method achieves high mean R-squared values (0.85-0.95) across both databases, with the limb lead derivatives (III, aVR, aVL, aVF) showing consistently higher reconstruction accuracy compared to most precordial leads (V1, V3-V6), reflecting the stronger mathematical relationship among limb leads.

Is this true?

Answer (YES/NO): NO